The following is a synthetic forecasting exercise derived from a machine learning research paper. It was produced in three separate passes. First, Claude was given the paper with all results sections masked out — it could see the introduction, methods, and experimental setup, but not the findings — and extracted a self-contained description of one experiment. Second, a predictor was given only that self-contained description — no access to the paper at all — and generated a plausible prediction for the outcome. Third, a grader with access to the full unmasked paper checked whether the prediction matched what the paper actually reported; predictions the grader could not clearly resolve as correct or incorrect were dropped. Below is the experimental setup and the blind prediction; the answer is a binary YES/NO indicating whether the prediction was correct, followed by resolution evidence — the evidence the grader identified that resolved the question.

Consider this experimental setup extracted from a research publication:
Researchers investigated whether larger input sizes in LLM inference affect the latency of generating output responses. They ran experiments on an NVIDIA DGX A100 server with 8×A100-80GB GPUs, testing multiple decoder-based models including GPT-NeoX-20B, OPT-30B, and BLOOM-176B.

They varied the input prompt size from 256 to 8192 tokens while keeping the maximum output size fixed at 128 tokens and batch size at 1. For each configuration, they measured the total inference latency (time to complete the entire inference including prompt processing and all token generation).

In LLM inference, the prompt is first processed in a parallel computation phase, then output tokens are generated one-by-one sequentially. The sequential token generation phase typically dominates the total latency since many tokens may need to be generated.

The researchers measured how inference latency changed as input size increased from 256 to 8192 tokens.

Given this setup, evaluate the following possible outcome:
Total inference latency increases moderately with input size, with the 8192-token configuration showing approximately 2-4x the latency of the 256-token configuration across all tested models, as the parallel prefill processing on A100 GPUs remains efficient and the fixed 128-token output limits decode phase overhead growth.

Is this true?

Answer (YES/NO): NO